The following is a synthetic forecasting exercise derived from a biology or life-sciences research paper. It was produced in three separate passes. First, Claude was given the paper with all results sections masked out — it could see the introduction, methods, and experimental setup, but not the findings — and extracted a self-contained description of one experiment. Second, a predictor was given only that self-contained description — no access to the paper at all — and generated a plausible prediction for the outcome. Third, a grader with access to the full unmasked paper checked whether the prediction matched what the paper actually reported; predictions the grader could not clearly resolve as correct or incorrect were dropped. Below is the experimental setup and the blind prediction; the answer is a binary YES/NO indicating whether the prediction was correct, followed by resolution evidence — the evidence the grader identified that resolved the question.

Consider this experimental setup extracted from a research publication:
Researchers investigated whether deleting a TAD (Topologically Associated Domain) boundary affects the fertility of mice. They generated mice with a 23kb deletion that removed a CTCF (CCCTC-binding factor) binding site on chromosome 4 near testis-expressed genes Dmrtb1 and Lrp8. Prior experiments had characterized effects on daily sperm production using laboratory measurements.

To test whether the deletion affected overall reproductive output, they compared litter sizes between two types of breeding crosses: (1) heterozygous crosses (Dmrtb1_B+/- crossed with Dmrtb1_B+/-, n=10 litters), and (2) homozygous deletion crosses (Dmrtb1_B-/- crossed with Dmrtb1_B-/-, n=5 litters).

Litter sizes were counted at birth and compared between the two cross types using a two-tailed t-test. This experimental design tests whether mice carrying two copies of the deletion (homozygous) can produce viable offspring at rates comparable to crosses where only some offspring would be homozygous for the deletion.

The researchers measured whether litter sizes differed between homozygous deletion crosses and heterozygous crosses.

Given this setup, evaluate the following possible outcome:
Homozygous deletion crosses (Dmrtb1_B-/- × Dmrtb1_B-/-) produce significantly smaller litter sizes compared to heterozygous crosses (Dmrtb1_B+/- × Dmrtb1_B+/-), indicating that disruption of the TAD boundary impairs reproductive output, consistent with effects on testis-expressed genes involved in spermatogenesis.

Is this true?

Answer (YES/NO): NO